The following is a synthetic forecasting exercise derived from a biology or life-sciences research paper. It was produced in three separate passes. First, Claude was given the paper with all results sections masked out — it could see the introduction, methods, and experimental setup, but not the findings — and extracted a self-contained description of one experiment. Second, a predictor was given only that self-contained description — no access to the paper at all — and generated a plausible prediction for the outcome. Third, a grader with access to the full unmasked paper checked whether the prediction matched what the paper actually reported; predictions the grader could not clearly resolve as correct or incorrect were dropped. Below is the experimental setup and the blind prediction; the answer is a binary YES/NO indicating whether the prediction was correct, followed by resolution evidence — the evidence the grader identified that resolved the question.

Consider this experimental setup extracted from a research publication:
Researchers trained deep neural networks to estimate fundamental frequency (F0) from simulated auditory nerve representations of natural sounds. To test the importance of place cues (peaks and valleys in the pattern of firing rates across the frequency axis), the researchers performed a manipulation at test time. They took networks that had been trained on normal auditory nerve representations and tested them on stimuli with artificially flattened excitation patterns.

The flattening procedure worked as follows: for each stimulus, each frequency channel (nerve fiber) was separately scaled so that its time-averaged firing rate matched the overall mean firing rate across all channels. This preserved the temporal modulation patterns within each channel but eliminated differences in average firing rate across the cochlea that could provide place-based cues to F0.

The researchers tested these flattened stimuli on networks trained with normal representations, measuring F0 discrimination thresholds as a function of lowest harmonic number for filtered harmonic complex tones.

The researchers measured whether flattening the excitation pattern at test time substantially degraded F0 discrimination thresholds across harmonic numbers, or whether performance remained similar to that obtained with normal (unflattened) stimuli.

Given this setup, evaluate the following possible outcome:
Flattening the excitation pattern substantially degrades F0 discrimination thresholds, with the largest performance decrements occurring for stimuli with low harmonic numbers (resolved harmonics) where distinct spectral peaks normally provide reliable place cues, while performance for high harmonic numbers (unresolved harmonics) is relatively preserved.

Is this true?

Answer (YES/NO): NO